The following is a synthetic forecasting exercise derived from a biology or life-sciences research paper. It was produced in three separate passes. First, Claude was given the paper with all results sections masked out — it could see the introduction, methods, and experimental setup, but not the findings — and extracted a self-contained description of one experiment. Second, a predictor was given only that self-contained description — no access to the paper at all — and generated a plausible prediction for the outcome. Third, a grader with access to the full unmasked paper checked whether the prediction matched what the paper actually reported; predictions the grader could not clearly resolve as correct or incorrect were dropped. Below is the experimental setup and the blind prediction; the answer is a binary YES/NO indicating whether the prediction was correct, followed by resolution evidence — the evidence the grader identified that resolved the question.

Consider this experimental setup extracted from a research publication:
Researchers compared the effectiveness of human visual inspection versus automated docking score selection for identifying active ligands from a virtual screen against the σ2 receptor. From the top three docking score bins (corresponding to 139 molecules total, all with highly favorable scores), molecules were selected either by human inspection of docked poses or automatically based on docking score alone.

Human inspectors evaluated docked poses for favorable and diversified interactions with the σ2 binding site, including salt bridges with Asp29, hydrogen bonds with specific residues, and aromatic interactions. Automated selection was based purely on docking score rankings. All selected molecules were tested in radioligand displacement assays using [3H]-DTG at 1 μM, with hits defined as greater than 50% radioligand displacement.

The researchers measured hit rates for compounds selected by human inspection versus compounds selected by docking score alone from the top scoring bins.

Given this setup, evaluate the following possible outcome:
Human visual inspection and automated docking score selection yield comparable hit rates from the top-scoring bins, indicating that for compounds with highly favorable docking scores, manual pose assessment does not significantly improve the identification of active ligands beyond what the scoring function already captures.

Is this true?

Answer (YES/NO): NO